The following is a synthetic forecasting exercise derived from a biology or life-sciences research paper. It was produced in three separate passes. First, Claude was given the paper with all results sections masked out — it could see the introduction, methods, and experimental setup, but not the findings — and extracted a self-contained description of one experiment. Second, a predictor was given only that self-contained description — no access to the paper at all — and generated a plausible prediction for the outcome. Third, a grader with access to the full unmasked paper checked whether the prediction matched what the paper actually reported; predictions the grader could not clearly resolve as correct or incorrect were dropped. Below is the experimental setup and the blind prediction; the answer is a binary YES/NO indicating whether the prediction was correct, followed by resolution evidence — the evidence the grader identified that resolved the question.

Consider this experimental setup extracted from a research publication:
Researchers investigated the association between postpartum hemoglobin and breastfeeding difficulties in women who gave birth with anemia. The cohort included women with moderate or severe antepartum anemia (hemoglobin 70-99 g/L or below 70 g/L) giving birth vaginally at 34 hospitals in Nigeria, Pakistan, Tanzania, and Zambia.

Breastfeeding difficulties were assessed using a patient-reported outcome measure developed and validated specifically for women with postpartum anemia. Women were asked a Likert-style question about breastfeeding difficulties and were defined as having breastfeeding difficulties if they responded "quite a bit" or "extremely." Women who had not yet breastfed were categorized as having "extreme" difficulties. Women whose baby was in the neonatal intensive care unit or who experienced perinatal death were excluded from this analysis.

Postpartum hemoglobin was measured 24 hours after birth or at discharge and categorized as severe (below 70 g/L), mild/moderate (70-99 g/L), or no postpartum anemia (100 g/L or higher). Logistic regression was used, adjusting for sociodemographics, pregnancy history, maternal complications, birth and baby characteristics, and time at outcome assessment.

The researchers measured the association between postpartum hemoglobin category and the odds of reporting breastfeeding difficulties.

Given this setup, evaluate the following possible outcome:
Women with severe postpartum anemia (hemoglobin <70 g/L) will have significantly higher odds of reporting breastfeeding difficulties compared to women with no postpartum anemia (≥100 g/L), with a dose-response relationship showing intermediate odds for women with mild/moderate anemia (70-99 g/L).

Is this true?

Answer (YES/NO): NO